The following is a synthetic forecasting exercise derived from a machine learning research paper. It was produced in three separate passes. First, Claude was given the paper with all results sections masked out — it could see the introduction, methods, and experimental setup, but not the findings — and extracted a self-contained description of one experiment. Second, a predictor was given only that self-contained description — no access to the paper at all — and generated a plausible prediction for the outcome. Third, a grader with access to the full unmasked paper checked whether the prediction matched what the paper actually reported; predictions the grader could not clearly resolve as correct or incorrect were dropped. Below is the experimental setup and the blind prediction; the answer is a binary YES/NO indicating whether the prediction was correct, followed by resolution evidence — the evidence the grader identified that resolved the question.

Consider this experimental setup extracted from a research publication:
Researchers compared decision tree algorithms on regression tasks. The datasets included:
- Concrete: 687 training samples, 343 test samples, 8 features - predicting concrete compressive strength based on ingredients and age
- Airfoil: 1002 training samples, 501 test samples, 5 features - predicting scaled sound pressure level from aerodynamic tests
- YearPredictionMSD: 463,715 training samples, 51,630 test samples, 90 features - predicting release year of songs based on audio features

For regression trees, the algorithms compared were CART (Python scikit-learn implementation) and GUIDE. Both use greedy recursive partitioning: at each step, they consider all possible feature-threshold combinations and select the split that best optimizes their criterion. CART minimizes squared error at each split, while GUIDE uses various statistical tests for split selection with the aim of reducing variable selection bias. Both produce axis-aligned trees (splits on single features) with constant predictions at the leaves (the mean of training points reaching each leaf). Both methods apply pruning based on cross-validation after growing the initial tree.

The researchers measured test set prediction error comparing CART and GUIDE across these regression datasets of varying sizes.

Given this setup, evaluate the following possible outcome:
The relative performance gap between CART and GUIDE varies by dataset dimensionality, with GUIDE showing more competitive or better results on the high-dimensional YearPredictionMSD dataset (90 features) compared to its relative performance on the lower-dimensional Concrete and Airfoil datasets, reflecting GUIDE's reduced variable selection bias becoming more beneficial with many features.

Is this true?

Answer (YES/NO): YES